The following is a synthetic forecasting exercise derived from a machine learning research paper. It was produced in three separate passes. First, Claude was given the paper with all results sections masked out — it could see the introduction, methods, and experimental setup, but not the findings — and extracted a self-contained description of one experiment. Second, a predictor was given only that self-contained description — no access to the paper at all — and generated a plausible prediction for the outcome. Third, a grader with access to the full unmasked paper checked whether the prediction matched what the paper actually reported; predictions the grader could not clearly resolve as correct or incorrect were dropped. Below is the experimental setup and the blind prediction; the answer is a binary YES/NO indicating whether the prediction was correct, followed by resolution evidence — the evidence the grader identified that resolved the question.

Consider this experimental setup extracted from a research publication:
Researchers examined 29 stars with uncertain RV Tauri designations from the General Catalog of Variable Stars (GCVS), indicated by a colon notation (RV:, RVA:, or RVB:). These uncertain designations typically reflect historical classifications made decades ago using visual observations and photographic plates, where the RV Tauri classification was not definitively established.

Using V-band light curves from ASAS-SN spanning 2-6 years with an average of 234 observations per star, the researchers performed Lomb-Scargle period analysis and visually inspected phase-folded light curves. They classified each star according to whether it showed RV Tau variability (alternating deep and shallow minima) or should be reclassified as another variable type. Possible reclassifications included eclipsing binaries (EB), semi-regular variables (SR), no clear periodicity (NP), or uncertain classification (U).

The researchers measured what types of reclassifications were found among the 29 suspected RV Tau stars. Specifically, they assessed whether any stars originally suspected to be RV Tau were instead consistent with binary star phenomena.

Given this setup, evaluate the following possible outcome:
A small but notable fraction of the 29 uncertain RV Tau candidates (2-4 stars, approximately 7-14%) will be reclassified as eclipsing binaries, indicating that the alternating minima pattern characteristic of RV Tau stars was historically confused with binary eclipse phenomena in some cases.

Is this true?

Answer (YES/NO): YES